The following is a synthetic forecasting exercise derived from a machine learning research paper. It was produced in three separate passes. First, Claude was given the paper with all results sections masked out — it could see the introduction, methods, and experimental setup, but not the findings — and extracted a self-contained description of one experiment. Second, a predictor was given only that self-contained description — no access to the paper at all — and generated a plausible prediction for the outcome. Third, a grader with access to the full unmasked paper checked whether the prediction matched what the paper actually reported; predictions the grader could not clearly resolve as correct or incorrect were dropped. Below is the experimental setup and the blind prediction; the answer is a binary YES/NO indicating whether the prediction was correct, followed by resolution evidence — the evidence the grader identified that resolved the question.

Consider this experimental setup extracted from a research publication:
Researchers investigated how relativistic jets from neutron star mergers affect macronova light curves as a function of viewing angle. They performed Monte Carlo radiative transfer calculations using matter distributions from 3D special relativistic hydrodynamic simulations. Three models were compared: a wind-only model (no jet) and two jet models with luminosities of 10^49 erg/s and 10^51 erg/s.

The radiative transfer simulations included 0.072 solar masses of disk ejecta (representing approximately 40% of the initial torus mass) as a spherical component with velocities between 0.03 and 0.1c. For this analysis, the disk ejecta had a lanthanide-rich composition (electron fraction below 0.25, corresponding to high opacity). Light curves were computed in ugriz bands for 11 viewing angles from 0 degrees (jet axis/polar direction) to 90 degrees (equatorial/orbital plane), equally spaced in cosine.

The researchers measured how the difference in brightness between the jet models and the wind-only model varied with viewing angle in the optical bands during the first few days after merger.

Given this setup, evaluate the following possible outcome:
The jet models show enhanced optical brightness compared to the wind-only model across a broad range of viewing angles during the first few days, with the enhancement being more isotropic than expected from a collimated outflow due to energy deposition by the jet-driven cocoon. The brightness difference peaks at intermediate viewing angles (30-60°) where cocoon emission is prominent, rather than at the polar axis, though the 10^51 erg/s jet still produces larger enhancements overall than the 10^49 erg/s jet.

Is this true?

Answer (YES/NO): NO